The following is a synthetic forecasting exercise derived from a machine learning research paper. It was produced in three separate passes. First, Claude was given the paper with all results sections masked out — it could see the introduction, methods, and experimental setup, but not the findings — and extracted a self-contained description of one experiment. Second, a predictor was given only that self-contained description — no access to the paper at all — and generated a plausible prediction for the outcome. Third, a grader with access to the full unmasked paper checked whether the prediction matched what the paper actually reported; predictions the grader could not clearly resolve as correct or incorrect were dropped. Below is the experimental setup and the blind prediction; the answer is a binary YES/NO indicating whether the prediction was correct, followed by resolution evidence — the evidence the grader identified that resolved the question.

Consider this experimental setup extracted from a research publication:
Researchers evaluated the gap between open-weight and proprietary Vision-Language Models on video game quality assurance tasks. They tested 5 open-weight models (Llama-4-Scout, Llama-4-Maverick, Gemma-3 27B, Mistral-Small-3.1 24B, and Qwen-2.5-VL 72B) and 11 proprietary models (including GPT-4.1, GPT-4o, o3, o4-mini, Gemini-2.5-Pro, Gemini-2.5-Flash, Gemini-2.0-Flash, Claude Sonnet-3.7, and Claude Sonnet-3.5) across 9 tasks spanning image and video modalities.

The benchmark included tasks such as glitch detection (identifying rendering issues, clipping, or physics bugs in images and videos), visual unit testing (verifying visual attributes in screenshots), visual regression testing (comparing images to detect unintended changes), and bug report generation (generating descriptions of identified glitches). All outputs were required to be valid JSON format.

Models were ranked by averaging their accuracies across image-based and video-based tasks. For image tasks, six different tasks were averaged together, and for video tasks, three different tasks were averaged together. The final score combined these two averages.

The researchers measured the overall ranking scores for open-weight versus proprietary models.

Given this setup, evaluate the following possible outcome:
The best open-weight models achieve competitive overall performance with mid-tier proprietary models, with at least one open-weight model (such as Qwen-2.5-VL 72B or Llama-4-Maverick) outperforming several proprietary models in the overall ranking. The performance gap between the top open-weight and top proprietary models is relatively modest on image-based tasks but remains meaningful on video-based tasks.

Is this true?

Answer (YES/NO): NO